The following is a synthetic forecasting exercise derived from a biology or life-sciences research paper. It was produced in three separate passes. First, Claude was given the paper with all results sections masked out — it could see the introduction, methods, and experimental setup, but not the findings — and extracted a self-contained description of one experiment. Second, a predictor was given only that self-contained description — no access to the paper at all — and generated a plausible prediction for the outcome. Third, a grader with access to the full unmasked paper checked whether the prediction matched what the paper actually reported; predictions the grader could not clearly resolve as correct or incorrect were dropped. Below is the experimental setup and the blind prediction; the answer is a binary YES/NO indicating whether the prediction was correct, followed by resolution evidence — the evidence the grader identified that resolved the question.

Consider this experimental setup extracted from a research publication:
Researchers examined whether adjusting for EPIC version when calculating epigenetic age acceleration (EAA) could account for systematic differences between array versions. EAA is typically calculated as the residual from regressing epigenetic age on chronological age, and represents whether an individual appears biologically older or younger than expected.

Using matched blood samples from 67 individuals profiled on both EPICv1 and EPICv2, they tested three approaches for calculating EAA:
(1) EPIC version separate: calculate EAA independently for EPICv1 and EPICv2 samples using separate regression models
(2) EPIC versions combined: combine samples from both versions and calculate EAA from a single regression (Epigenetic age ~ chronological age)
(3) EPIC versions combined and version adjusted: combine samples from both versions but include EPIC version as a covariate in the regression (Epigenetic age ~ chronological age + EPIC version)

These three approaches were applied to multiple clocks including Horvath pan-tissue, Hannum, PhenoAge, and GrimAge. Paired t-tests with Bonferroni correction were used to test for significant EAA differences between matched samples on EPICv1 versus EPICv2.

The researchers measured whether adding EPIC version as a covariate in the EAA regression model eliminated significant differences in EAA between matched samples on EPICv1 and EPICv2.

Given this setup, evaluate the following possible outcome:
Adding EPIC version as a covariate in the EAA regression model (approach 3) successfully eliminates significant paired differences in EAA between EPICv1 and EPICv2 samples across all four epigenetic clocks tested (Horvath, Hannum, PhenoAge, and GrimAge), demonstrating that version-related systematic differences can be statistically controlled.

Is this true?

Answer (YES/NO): YES